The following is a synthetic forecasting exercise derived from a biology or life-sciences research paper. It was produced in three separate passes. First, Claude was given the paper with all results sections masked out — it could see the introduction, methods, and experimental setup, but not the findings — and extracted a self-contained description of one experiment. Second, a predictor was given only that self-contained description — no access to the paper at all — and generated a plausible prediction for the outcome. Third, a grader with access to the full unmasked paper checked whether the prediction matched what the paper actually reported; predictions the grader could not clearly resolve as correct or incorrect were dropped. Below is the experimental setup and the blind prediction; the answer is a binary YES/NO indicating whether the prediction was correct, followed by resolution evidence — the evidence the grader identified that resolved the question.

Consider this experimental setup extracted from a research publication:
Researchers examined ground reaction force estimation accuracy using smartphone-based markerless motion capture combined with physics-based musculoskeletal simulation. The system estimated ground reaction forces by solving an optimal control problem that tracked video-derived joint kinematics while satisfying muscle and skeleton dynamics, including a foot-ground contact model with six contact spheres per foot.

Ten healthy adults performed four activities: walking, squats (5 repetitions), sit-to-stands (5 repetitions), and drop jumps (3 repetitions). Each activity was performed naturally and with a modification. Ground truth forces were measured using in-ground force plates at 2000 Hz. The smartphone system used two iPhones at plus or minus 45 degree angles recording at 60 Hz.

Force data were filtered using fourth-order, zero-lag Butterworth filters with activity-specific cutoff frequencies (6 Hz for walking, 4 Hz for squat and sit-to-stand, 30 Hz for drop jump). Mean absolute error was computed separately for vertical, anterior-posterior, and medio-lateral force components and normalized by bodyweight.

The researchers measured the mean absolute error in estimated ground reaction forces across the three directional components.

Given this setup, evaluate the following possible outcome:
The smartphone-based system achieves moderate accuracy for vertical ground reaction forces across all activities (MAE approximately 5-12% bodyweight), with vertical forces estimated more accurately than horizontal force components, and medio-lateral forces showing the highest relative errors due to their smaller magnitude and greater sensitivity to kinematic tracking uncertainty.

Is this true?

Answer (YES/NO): NO